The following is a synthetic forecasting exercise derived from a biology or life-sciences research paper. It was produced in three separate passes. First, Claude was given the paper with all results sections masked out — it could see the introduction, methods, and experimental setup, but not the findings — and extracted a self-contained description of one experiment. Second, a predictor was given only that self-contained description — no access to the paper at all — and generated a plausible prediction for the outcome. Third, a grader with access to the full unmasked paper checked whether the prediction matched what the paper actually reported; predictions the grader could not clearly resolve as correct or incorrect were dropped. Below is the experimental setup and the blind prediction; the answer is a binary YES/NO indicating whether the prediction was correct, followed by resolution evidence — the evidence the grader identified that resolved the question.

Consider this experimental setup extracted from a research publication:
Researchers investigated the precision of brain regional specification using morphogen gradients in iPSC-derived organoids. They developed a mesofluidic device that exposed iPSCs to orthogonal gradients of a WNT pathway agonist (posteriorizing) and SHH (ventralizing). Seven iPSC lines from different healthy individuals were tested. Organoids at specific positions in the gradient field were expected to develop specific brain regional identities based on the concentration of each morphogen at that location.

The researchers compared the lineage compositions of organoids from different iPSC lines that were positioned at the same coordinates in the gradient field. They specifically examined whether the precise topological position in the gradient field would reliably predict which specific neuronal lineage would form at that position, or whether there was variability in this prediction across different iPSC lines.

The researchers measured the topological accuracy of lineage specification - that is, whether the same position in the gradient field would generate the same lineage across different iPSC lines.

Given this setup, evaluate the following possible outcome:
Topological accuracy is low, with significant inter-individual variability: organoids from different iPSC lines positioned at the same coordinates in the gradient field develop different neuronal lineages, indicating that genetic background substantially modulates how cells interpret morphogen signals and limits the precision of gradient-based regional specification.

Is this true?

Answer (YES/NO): YES